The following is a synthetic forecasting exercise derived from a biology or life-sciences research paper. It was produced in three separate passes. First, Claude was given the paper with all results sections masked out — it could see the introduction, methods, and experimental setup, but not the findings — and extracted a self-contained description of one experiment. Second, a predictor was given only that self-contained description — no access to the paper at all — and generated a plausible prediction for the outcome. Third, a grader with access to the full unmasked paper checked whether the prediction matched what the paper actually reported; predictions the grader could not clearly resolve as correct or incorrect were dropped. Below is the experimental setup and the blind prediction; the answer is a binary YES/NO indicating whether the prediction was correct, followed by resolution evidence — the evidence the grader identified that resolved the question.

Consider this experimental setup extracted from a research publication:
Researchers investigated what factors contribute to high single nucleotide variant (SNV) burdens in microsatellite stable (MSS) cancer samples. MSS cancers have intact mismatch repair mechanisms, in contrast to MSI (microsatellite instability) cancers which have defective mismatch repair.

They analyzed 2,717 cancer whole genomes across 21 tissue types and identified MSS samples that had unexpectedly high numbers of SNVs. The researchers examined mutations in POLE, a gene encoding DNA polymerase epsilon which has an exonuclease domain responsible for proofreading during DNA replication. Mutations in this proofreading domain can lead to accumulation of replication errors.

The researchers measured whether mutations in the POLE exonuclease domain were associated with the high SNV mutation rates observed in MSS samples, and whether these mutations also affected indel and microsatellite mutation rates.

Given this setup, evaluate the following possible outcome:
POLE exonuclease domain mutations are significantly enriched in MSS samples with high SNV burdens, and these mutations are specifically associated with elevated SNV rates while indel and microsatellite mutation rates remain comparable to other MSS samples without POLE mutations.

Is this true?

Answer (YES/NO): YES